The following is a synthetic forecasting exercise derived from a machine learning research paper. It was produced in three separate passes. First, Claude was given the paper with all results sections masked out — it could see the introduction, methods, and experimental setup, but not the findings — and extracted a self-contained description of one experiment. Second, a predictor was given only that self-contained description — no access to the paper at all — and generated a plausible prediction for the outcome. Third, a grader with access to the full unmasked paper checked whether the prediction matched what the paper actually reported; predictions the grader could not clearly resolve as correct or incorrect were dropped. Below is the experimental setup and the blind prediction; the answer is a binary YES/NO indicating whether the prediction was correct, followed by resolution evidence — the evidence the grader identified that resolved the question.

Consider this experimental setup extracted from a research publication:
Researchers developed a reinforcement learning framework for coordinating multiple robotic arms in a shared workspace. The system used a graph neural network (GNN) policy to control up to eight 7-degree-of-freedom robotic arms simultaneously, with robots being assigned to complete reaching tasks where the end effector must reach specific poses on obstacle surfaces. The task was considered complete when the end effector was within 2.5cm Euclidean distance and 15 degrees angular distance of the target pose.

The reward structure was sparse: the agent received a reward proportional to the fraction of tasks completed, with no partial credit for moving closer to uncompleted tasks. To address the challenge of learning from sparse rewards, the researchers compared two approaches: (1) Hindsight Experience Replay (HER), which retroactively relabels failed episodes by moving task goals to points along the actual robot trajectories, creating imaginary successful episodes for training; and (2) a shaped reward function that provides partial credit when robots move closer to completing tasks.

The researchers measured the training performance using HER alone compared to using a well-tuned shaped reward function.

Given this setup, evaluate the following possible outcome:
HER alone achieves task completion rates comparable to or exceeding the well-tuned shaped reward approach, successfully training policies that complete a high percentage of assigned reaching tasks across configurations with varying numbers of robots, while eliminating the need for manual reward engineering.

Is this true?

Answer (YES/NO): YES